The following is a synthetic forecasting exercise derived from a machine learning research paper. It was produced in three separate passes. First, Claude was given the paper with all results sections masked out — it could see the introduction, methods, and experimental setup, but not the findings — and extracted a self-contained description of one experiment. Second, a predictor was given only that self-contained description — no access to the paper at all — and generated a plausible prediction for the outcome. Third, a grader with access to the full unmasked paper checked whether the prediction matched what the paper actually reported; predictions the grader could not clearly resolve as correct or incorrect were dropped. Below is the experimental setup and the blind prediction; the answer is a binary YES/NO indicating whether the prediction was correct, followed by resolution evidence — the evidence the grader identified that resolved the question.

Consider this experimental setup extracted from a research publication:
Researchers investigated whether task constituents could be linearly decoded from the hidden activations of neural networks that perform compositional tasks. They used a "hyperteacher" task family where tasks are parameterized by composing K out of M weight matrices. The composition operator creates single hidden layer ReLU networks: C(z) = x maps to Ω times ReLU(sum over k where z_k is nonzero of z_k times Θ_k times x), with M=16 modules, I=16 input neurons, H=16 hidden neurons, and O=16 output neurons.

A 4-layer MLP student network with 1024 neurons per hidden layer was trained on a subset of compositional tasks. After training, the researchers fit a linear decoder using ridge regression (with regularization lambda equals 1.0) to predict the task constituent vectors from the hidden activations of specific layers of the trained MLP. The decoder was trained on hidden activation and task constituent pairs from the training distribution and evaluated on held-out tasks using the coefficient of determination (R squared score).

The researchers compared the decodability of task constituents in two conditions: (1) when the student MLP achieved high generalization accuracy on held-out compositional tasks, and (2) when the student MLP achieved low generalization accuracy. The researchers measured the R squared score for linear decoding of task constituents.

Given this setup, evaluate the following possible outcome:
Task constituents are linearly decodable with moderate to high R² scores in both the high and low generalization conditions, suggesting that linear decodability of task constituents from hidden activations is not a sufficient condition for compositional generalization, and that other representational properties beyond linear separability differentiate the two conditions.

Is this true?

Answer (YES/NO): NO